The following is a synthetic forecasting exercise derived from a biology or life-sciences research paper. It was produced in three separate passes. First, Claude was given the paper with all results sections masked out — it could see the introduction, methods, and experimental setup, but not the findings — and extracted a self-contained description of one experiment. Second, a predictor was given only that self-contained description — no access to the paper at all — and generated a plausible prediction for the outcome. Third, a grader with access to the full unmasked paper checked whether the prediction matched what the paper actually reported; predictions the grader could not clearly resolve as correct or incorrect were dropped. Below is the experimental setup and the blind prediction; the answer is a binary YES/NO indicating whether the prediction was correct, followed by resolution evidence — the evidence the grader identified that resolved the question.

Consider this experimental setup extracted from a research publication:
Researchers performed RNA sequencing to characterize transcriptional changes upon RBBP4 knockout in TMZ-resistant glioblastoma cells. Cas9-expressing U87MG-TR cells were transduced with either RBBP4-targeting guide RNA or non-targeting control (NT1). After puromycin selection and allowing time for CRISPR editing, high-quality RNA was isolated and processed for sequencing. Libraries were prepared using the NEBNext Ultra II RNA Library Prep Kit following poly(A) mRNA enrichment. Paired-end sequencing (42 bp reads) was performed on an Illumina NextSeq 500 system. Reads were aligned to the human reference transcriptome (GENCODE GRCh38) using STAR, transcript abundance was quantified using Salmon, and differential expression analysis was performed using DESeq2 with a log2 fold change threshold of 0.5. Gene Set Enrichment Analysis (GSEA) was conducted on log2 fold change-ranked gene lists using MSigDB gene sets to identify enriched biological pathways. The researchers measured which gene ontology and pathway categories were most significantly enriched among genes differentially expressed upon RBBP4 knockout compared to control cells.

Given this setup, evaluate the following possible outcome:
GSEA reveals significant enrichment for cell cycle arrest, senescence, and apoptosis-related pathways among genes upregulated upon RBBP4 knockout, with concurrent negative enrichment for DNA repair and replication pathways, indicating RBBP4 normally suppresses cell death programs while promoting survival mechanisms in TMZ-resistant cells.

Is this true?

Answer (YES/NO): NO